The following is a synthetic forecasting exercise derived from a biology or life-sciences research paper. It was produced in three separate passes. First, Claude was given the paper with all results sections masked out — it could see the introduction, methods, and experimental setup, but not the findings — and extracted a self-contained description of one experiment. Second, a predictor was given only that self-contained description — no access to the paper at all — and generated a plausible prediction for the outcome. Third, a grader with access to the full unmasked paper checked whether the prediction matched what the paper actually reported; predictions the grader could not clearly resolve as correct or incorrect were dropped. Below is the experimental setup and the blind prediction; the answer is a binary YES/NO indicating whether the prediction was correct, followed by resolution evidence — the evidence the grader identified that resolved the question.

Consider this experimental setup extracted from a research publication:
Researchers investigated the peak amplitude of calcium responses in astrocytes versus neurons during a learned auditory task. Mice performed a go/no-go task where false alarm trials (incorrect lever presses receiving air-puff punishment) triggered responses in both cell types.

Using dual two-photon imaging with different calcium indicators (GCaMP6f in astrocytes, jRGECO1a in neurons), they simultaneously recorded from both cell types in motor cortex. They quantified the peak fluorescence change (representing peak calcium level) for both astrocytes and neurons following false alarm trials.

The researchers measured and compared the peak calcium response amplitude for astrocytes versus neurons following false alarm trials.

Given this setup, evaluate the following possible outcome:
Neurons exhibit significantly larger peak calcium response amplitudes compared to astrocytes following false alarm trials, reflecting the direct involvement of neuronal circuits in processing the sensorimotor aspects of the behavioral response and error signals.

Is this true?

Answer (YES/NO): NO